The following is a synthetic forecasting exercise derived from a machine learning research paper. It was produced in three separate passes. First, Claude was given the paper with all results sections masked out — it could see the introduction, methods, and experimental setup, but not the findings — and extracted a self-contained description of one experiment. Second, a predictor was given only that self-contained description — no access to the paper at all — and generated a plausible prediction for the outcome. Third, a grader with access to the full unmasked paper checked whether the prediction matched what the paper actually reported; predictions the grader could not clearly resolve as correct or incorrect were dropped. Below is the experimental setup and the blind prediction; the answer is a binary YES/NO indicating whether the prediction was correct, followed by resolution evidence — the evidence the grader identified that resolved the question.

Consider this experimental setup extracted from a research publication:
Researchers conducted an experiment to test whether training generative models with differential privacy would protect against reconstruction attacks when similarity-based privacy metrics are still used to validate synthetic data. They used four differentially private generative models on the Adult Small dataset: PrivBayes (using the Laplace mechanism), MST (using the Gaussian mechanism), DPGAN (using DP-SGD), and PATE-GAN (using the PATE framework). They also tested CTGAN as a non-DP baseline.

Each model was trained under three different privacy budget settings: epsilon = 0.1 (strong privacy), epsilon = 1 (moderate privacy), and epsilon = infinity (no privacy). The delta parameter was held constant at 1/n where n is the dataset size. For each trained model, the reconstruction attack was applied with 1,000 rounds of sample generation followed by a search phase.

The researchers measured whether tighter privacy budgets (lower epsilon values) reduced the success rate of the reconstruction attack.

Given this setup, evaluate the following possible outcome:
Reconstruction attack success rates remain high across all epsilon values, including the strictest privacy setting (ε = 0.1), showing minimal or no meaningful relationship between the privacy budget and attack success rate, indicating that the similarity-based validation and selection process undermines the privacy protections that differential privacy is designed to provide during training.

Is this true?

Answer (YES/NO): YES